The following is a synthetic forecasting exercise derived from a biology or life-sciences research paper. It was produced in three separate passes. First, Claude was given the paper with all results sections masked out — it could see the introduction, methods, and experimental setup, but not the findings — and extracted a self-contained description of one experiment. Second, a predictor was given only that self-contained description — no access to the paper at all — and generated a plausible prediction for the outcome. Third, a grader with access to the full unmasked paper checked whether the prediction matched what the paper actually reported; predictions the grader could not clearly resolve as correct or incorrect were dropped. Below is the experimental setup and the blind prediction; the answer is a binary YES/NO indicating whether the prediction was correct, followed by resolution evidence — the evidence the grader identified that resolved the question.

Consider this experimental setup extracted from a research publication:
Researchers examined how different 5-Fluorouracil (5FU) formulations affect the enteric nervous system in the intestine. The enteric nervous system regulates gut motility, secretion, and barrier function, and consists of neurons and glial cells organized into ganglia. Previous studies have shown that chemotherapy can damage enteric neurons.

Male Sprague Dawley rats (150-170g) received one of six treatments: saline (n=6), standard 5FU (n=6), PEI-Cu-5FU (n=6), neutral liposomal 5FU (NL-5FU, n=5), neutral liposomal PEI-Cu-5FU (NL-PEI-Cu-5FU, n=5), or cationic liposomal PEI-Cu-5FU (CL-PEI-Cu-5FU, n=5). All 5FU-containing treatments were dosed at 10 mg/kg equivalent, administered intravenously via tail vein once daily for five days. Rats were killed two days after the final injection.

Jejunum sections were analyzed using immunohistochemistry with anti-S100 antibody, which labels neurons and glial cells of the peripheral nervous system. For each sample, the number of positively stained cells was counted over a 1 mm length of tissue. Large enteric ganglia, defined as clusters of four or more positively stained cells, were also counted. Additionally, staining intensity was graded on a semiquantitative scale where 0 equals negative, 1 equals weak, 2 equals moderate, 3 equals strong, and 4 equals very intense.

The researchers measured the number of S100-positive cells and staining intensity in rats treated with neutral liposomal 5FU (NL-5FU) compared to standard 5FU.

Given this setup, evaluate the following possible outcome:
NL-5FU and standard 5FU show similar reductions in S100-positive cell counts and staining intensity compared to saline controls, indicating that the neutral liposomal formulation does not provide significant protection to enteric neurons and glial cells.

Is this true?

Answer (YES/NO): NO